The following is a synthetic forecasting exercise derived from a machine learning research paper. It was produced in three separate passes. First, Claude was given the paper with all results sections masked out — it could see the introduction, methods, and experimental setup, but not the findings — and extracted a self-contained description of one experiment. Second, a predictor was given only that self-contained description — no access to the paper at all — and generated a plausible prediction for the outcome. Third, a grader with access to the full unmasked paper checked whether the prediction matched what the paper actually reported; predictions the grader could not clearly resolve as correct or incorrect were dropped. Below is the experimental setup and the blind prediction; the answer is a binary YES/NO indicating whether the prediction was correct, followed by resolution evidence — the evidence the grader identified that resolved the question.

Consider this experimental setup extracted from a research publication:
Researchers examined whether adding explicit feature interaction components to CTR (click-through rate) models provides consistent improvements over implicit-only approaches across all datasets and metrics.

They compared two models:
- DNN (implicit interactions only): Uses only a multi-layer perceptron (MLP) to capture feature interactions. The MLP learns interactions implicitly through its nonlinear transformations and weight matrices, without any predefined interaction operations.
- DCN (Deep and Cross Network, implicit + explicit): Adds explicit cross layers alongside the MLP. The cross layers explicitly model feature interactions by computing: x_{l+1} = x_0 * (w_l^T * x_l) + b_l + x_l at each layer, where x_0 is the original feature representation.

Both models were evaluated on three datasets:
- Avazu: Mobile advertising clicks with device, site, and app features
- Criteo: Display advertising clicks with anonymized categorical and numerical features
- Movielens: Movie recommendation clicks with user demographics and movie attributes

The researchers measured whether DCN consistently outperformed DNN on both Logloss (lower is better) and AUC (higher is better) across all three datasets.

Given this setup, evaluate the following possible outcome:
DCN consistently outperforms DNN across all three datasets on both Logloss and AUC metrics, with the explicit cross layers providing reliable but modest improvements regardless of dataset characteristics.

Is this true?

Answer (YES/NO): NO